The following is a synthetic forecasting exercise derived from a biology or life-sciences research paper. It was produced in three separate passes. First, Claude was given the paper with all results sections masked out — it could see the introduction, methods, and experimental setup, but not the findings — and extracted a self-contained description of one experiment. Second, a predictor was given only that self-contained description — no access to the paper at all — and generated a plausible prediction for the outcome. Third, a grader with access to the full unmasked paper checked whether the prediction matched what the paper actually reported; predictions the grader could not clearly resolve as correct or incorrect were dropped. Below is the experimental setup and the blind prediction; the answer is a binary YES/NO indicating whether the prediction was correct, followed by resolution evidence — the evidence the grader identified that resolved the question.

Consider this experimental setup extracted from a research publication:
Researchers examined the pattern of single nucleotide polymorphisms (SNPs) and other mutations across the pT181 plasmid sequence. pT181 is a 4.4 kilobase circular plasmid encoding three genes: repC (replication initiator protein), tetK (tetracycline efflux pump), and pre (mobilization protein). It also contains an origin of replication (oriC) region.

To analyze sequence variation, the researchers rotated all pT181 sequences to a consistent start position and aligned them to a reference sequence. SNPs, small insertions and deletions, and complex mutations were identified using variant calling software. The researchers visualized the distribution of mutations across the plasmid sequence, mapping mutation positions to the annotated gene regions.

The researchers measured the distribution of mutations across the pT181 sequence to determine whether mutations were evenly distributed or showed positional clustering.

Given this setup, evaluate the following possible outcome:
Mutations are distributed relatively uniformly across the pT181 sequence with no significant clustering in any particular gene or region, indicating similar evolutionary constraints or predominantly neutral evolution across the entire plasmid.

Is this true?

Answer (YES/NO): NO